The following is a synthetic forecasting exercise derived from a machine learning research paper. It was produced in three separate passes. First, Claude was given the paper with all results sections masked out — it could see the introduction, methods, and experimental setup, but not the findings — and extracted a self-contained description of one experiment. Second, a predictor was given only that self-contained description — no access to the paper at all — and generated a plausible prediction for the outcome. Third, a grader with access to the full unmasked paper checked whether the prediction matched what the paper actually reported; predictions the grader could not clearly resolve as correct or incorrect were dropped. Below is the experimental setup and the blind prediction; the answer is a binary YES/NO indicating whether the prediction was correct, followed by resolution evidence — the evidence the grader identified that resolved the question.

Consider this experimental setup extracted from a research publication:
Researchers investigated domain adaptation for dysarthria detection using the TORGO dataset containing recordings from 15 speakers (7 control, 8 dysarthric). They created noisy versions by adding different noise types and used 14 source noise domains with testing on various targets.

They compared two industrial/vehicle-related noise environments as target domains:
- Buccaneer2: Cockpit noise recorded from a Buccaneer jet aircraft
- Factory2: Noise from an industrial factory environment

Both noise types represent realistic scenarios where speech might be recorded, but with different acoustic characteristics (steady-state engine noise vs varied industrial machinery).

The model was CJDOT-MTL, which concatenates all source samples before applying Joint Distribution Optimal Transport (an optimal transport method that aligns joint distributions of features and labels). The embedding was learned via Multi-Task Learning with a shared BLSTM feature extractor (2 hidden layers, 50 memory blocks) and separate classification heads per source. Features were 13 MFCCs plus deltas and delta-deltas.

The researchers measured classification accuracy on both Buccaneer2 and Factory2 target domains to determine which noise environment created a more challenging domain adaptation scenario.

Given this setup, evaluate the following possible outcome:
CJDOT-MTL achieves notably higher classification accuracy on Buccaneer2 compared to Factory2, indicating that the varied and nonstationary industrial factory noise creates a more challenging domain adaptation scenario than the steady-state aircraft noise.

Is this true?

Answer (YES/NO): YES